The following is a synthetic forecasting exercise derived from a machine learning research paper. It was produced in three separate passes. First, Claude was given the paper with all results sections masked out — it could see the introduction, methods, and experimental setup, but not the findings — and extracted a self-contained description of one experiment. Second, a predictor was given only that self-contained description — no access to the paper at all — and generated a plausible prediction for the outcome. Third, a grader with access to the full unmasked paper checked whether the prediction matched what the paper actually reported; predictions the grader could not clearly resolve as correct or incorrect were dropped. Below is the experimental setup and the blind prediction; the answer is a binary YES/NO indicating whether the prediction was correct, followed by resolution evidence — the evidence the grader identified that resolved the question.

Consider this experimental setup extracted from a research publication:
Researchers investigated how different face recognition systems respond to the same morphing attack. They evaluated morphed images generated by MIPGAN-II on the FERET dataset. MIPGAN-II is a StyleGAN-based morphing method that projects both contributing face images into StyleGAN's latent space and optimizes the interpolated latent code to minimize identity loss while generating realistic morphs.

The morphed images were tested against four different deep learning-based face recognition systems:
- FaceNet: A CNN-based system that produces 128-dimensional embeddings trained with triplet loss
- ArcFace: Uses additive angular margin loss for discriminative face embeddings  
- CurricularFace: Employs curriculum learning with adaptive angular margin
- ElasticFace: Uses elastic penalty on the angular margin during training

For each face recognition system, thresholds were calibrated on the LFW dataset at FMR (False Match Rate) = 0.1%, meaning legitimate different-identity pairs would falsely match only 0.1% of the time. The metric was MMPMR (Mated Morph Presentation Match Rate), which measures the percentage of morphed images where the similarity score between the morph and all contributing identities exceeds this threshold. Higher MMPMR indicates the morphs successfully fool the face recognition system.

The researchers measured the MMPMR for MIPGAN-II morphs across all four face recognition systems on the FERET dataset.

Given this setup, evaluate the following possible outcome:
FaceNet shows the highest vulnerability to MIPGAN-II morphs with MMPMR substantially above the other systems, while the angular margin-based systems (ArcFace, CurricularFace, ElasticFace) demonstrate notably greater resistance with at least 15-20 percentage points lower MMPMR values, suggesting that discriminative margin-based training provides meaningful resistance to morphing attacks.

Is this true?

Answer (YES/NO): NO